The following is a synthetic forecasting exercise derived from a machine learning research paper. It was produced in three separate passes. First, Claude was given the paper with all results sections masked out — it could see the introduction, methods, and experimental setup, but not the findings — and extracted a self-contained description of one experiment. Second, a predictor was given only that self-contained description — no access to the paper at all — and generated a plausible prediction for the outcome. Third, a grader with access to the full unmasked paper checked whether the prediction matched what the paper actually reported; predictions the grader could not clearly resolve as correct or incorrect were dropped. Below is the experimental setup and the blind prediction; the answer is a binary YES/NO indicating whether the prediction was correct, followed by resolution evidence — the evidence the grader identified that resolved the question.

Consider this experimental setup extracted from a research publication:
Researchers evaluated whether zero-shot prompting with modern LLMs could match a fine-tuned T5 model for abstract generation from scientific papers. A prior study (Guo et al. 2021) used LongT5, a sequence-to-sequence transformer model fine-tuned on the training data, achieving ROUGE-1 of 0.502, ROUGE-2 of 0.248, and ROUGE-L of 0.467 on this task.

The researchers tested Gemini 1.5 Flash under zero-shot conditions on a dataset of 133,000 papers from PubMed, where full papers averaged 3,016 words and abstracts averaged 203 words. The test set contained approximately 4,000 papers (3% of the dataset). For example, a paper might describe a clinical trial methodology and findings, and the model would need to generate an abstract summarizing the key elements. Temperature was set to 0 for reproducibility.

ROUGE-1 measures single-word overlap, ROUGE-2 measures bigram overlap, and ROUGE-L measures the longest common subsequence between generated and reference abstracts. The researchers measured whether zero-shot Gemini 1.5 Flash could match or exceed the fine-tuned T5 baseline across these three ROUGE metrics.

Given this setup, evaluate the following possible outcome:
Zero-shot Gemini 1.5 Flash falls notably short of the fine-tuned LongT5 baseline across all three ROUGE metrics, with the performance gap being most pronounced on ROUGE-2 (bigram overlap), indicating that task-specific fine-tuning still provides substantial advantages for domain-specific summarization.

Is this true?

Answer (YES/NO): NO